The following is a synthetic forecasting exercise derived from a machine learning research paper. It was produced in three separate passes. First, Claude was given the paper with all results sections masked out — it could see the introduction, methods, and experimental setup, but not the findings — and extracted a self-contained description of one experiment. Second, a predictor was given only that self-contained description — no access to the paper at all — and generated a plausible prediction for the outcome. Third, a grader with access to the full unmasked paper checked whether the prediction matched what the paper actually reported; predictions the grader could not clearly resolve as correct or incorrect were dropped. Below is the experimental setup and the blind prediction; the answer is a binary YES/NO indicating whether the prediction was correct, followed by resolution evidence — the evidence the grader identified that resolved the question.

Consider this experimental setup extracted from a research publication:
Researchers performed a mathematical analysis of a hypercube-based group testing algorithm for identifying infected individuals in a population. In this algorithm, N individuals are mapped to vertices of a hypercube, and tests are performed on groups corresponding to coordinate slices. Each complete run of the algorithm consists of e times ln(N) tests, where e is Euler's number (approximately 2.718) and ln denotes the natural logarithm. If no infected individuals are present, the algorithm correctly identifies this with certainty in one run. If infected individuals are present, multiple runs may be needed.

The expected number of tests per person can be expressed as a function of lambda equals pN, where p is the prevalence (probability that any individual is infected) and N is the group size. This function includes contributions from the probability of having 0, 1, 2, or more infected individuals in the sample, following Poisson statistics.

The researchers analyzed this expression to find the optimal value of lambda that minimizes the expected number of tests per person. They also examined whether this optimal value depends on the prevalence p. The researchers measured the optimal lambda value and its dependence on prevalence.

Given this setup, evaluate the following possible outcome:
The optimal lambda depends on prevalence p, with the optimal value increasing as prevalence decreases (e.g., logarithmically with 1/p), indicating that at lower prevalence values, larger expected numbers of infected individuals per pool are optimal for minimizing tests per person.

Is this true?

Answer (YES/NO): NO